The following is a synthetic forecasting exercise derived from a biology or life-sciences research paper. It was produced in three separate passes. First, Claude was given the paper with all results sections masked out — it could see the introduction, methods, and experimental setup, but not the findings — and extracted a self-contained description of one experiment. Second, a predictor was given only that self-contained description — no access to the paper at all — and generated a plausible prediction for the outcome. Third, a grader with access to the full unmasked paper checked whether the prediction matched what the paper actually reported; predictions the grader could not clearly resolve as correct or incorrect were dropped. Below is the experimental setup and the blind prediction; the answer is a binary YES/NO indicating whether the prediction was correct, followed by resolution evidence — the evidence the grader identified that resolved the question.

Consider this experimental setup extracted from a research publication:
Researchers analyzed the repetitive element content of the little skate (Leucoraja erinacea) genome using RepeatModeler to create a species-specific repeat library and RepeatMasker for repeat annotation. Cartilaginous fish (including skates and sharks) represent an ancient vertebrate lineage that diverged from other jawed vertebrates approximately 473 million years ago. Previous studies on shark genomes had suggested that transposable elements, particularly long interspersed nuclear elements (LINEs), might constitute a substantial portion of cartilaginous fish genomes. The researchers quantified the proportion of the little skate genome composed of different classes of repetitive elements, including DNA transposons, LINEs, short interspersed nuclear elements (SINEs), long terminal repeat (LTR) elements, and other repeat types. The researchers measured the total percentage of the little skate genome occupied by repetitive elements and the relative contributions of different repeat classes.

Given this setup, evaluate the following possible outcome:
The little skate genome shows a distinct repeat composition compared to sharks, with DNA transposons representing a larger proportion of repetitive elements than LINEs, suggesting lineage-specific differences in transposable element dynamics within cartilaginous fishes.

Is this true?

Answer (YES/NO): NO